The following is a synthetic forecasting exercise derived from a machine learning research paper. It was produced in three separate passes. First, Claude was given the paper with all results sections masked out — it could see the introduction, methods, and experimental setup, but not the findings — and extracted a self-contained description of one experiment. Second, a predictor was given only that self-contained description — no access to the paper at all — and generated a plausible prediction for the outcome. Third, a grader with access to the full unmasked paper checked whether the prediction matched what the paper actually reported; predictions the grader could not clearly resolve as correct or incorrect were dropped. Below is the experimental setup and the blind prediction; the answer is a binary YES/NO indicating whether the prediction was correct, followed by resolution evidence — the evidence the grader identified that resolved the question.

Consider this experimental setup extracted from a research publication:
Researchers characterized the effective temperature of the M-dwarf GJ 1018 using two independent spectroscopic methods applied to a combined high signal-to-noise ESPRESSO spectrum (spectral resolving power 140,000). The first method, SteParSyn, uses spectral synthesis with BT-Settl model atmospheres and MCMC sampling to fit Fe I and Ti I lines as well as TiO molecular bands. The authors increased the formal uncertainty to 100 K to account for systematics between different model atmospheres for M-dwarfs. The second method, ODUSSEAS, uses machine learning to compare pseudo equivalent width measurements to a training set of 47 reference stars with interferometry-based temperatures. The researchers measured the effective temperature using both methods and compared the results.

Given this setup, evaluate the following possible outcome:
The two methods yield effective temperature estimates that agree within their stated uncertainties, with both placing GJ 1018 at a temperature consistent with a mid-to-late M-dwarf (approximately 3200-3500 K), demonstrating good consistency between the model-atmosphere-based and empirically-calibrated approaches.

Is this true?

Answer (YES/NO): YES